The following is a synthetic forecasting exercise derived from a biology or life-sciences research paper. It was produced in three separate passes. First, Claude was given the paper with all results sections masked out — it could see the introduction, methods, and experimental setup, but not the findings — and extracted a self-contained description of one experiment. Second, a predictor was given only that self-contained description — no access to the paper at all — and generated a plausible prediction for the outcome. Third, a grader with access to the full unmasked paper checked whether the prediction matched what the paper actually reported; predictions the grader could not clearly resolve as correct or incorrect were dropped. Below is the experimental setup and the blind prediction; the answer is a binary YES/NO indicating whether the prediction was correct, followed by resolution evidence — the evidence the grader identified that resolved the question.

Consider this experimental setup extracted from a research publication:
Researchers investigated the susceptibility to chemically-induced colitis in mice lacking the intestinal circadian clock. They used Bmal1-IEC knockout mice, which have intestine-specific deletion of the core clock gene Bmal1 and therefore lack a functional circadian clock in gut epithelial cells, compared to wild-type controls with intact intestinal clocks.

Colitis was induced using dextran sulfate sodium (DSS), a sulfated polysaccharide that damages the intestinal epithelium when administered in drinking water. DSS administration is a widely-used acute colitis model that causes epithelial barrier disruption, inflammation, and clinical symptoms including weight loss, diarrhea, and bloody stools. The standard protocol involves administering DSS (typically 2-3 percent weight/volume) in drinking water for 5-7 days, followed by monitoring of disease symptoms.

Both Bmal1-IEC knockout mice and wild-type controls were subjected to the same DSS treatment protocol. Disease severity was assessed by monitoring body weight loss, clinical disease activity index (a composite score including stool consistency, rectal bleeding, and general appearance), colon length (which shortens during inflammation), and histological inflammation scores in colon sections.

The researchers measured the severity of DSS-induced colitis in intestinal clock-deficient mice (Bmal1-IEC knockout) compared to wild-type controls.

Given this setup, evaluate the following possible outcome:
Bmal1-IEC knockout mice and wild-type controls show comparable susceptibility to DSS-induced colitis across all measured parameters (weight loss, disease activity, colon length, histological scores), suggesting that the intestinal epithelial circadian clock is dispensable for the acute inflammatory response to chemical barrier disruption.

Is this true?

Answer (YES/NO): NO